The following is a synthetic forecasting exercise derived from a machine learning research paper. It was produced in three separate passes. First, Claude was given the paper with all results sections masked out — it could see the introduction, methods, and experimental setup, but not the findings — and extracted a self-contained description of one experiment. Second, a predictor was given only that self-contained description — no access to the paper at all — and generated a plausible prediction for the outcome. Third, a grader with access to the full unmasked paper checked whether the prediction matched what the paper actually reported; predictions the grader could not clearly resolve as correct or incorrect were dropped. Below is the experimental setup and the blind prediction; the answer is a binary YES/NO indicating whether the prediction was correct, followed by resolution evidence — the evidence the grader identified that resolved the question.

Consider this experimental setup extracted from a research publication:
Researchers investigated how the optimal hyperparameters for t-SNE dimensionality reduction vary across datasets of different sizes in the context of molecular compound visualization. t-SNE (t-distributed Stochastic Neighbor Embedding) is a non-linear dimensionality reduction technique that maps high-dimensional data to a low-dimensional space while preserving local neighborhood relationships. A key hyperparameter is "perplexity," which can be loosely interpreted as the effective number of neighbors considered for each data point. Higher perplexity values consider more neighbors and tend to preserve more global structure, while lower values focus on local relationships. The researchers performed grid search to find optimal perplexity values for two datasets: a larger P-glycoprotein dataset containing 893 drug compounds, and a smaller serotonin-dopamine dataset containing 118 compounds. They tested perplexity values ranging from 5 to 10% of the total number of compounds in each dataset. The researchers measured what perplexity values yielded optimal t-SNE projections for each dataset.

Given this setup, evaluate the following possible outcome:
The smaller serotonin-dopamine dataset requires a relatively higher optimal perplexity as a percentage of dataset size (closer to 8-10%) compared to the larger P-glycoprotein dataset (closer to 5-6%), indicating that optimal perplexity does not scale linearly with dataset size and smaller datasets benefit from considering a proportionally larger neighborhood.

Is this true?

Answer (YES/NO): NO